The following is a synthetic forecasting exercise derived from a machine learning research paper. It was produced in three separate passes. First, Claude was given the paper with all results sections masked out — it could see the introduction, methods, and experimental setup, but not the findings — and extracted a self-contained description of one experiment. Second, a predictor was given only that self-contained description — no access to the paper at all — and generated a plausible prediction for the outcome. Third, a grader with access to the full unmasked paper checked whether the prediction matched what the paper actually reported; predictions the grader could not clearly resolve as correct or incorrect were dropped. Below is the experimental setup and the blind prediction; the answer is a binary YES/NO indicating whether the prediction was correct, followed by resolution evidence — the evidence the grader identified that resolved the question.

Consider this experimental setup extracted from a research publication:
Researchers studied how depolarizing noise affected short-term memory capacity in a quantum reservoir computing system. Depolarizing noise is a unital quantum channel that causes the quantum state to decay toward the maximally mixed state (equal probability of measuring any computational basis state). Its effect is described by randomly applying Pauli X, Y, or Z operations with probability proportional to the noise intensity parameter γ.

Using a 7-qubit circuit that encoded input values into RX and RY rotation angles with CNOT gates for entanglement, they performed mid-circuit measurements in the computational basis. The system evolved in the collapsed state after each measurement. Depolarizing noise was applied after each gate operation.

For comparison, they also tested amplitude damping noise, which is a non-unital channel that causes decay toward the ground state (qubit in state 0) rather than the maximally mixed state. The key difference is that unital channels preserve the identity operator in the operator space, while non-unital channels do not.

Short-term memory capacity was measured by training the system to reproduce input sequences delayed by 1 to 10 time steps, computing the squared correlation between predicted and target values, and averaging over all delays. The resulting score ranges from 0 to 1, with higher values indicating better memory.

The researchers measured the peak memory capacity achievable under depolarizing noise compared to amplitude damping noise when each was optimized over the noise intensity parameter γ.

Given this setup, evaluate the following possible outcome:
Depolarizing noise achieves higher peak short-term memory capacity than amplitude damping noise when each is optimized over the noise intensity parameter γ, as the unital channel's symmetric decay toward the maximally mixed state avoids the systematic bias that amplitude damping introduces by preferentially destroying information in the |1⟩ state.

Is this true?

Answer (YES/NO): NO